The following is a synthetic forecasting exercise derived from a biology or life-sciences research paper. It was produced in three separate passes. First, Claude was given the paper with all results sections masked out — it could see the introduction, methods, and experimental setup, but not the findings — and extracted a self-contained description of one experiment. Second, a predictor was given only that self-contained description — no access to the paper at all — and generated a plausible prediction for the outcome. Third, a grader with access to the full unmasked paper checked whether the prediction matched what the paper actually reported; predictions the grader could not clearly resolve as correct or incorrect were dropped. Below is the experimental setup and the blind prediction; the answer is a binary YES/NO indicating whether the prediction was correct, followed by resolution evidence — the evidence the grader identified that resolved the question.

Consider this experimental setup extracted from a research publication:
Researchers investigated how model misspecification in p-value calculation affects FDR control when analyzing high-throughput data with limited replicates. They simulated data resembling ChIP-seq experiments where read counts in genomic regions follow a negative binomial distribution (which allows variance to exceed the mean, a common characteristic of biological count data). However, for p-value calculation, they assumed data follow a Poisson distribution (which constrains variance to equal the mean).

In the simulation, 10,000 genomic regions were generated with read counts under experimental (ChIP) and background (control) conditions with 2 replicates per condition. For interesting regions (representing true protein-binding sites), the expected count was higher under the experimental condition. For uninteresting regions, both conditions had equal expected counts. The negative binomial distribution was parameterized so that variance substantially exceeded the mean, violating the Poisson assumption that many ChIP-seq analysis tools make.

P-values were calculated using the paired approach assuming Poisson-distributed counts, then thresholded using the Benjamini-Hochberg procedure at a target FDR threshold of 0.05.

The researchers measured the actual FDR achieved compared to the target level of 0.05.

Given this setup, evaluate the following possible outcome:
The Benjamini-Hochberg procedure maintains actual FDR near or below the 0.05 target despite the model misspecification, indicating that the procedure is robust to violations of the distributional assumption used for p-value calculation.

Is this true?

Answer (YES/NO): NO